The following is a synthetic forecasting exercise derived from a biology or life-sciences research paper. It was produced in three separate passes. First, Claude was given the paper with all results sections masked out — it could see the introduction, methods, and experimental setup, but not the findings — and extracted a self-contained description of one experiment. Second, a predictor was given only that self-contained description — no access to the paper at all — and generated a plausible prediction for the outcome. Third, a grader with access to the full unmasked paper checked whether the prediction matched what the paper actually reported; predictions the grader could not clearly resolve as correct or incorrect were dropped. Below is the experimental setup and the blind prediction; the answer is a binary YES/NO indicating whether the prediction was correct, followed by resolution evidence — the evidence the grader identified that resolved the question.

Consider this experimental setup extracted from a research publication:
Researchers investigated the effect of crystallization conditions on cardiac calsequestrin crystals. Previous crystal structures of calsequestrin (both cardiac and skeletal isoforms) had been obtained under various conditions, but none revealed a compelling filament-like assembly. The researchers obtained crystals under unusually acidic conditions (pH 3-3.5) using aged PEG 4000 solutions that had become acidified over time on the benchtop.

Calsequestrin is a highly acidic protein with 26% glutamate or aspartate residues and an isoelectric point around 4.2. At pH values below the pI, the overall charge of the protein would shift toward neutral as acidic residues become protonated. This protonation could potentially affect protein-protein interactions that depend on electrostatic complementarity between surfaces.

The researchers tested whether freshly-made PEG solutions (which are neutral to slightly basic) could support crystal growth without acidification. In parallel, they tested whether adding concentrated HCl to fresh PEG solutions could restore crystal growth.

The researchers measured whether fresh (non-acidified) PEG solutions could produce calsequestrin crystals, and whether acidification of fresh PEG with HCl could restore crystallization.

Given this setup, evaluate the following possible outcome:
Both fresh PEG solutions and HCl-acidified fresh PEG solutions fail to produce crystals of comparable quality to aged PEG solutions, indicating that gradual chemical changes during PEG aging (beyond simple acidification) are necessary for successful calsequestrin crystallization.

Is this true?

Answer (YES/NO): NO